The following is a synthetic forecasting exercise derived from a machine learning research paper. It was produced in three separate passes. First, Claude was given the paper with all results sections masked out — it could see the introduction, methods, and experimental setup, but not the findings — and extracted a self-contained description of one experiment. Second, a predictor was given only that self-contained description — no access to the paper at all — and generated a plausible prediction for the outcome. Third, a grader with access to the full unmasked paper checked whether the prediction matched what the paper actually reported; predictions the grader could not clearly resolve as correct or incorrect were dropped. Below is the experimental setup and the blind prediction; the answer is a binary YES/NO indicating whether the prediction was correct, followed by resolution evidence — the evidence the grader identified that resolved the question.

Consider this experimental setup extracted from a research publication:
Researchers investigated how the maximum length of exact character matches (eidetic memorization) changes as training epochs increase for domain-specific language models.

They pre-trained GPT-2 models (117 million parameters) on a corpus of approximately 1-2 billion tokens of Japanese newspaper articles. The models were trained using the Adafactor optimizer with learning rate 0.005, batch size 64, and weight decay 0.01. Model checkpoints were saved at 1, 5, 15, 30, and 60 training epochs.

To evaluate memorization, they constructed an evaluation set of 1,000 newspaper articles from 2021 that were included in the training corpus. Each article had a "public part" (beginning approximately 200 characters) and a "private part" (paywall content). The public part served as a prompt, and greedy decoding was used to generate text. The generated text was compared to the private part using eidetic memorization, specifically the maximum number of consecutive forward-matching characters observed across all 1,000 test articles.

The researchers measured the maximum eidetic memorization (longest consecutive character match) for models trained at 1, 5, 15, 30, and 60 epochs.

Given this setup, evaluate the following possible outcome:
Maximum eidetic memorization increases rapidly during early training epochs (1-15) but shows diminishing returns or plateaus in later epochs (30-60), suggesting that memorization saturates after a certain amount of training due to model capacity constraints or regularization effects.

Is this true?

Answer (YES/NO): YES